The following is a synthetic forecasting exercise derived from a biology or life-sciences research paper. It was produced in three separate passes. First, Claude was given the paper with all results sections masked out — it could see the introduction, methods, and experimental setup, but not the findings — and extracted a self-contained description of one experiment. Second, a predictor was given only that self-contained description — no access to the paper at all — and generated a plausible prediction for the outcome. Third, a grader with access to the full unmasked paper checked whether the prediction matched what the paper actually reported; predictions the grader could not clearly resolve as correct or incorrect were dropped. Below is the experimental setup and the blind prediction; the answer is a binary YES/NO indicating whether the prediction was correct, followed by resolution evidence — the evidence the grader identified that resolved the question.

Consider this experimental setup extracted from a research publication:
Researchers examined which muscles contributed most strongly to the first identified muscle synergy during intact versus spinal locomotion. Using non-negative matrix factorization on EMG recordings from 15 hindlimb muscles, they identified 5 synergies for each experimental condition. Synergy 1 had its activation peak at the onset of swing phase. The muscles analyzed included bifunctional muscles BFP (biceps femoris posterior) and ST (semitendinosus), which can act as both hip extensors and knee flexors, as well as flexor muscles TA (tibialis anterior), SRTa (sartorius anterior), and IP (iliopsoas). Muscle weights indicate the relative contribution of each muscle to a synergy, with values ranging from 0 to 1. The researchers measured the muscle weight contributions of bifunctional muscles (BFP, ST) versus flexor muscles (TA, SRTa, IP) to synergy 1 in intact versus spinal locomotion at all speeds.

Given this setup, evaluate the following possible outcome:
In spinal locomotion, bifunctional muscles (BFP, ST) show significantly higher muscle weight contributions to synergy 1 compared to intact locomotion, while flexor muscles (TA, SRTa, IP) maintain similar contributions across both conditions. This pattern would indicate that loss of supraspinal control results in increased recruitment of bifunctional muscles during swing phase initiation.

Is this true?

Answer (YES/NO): NO